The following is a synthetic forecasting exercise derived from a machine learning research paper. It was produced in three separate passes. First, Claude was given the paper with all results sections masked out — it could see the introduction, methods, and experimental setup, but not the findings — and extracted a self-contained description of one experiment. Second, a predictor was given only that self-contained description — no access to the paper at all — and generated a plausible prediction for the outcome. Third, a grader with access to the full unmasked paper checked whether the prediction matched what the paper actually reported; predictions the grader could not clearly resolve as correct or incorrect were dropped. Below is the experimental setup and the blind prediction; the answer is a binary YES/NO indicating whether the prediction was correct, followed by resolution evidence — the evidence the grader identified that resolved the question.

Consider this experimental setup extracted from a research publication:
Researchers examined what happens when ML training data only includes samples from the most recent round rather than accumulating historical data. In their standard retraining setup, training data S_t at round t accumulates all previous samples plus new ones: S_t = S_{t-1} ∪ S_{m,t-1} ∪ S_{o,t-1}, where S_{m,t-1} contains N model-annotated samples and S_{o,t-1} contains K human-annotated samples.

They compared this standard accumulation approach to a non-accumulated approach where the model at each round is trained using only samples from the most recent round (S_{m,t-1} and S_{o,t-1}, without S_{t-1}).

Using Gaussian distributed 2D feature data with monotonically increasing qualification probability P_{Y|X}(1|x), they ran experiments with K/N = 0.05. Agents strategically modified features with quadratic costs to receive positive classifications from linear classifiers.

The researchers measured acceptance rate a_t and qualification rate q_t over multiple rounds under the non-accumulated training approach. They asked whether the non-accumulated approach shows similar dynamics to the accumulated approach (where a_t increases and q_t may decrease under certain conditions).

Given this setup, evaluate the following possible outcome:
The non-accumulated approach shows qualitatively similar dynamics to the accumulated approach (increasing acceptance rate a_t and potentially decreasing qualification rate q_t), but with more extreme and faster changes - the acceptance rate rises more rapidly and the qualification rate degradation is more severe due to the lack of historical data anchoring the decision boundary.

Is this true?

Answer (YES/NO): NO